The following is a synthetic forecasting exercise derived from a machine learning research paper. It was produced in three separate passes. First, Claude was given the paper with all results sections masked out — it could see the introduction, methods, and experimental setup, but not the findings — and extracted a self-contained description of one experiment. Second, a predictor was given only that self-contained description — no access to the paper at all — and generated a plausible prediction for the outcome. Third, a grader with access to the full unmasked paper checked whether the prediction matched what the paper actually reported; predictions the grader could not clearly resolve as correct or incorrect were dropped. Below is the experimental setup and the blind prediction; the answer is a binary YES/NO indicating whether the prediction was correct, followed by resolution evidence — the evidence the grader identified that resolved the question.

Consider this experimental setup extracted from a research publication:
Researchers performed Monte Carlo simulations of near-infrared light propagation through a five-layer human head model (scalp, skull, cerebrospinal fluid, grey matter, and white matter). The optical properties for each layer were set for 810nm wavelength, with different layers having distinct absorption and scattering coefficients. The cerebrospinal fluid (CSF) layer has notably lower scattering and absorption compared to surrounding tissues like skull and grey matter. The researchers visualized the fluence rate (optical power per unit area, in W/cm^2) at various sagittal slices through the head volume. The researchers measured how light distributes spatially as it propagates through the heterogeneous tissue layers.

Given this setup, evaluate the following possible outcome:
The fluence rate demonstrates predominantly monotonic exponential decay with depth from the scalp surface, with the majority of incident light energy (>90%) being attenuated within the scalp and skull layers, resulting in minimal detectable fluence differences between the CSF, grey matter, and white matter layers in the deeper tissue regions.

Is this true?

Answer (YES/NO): NO